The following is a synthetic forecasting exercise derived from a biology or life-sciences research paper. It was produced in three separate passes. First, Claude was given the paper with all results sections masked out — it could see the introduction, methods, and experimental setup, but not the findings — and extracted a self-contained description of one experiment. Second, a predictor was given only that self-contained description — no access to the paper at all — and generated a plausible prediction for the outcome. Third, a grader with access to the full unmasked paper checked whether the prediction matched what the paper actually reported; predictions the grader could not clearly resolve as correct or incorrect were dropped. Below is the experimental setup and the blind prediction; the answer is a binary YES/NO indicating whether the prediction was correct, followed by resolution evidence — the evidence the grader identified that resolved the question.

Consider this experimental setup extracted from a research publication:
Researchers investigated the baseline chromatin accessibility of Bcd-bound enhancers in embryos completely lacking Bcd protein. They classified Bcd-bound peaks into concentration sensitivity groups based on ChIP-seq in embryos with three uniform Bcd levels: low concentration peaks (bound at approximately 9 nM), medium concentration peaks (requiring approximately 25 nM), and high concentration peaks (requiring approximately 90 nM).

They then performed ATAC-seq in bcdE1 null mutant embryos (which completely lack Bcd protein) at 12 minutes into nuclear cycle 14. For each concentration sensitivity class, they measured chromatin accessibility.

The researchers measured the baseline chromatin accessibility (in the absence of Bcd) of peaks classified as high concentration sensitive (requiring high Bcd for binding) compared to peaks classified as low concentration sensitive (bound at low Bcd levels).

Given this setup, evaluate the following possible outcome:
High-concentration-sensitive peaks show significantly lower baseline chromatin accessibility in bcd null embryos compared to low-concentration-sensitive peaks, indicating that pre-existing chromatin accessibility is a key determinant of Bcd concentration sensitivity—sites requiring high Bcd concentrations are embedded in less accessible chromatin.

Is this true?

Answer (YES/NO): YES